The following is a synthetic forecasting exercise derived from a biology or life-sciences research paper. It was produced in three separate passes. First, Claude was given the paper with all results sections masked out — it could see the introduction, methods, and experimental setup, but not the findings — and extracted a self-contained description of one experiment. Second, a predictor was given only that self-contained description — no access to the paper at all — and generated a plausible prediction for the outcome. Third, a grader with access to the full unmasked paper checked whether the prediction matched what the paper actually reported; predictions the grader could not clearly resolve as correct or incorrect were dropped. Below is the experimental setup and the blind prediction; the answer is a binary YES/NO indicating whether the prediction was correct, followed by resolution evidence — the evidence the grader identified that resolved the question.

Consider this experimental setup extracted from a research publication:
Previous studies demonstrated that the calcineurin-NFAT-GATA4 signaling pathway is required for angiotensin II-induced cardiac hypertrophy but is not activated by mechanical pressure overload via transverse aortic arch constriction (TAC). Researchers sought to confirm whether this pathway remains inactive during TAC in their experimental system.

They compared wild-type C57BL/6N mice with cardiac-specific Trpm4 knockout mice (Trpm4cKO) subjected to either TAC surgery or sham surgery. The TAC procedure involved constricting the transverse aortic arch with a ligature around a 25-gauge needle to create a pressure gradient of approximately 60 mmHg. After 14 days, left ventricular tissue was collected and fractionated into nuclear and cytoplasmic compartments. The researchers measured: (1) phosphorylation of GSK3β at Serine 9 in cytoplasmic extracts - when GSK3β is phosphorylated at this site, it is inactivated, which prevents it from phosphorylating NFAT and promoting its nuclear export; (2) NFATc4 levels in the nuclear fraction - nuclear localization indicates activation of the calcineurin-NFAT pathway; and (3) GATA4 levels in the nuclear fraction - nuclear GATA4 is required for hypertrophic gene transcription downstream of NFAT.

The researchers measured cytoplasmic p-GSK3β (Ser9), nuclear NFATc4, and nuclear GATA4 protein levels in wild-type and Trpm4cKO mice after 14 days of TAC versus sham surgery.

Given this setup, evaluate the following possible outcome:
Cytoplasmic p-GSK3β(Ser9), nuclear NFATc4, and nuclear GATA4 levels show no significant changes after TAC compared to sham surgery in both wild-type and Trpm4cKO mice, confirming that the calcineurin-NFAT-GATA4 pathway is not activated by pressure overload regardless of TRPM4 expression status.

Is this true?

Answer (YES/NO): NO